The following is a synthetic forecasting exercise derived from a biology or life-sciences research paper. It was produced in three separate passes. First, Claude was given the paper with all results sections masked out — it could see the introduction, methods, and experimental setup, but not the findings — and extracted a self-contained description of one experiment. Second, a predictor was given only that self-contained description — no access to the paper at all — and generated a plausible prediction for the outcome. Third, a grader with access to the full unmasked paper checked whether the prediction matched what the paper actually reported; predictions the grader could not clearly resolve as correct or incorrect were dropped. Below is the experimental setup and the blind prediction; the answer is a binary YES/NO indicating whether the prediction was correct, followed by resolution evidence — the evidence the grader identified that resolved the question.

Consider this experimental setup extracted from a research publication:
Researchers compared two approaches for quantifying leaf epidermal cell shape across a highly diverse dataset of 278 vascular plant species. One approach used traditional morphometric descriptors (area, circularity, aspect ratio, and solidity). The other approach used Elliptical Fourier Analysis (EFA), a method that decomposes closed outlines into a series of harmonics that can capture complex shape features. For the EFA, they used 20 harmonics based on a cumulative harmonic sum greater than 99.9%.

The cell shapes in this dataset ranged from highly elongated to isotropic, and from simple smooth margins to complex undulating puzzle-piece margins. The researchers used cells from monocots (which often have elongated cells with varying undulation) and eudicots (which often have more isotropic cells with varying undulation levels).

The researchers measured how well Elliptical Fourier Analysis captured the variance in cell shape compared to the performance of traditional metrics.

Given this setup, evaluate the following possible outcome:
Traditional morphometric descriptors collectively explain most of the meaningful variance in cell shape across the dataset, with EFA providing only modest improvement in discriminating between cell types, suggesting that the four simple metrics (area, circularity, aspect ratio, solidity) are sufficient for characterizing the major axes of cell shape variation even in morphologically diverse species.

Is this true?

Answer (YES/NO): NO